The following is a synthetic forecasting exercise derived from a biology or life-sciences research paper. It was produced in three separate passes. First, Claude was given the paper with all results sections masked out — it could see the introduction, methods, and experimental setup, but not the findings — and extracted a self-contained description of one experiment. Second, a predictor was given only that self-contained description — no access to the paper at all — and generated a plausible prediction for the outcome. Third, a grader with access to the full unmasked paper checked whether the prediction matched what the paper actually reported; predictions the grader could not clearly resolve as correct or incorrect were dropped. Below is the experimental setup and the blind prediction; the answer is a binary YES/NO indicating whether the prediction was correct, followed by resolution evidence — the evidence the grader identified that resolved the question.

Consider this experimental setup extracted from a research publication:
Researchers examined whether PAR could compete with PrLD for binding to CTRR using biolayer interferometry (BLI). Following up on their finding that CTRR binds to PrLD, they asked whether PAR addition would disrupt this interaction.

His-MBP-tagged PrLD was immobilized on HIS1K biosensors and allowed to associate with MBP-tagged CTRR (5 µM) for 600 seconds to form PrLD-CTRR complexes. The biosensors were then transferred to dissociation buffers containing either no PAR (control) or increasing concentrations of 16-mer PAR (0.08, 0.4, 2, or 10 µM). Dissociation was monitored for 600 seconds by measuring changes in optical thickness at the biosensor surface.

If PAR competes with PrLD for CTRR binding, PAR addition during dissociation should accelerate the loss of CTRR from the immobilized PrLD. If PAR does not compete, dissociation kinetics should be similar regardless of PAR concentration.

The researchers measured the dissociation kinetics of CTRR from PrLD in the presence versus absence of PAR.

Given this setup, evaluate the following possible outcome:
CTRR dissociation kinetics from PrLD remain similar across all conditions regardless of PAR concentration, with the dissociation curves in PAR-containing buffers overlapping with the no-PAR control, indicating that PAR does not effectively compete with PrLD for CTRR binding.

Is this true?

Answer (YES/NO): NO